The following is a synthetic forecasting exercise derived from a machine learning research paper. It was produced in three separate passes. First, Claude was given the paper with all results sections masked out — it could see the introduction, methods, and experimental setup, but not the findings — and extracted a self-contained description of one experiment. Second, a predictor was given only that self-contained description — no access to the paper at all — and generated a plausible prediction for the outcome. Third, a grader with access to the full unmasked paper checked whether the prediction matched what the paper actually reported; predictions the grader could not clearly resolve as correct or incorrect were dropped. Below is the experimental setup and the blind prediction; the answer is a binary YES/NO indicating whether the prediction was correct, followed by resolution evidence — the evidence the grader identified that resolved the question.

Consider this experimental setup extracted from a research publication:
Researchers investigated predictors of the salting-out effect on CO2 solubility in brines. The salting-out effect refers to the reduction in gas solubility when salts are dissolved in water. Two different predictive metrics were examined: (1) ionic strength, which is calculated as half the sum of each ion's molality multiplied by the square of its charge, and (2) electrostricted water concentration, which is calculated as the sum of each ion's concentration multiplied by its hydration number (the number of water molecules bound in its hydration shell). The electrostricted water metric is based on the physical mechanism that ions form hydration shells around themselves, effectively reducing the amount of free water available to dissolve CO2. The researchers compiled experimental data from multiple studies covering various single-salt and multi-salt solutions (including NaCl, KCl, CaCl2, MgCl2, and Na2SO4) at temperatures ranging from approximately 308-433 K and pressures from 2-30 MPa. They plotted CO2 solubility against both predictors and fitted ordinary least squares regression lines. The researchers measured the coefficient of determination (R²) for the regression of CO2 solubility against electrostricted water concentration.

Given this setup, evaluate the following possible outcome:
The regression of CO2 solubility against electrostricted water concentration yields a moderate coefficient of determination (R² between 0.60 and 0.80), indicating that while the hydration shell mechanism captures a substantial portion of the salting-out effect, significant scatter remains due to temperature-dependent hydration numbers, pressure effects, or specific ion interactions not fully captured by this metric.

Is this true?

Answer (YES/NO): NO